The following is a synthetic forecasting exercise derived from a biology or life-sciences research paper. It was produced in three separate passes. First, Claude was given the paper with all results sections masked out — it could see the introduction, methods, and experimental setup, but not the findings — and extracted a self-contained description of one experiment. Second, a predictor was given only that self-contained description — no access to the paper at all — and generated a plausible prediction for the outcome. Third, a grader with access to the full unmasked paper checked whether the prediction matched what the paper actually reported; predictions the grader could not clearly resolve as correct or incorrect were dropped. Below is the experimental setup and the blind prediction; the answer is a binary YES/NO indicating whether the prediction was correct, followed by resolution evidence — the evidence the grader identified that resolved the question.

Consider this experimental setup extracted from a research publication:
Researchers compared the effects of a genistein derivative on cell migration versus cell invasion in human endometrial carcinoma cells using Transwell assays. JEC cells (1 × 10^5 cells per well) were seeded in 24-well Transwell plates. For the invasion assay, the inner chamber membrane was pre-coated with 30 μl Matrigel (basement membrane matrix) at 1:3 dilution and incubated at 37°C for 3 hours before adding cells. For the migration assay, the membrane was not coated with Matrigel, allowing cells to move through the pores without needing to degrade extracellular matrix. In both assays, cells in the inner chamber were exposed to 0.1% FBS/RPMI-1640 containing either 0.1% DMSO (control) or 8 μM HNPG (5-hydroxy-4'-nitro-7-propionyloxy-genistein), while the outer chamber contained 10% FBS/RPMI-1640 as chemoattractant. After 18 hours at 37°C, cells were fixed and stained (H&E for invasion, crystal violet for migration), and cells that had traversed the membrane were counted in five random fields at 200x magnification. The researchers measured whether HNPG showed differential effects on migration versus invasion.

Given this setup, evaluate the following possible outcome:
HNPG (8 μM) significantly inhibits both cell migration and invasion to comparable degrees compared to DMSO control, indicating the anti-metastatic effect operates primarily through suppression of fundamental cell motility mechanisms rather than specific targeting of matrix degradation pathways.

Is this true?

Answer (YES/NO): NO